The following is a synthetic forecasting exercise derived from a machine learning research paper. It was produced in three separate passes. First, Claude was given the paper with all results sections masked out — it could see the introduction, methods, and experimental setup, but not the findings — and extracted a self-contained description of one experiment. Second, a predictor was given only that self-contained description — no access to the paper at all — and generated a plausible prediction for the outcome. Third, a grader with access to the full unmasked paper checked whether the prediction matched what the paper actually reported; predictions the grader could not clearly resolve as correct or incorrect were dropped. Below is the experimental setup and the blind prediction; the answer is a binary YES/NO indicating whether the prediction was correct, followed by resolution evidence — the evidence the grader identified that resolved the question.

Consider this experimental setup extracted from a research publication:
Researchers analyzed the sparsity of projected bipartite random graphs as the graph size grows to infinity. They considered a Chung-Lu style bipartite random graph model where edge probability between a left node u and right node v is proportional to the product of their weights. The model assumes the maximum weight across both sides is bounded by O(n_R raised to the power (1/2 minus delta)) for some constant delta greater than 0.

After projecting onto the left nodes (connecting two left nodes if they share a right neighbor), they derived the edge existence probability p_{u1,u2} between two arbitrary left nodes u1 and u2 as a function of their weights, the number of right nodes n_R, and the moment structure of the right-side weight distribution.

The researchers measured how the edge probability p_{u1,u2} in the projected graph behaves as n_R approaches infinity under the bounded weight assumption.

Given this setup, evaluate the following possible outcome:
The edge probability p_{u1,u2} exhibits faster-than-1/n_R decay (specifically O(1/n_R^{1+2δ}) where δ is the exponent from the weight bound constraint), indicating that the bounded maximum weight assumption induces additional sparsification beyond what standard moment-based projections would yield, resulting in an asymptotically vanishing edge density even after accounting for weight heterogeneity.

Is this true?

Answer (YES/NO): NO